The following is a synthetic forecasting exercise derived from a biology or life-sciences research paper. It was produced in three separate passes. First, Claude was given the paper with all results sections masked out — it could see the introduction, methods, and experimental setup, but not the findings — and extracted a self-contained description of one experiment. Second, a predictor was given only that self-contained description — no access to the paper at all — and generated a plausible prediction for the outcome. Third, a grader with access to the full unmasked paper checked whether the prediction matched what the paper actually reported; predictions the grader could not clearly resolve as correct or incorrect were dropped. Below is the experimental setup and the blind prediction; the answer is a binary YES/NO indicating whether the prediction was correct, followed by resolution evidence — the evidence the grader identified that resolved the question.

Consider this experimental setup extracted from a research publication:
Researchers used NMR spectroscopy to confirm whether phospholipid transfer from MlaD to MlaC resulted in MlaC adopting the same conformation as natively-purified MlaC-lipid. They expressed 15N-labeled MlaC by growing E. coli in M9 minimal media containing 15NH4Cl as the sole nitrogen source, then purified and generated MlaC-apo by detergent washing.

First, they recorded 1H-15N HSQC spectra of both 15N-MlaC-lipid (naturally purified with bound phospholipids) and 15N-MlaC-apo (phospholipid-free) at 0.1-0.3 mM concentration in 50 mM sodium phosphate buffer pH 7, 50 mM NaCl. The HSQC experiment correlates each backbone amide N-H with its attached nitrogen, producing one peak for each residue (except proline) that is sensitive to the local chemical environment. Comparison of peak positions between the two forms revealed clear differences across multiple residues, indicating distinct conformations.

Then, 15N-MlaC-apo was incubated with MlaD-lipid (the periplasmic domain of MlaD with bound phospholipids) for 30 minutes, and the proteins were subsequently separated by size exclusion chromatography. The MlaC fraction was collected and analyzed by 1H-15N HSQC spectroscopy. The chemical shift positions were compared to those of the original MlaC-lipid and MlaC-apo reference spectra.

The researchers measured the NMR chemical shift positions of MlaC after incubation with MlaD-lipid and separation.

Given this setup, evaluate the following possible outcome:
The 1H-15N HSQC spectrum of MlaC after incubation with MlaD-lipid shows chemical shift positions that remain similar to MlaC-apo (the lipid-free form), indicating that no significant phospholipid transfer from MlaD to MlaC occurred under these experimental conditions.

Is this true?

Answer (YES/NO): NO